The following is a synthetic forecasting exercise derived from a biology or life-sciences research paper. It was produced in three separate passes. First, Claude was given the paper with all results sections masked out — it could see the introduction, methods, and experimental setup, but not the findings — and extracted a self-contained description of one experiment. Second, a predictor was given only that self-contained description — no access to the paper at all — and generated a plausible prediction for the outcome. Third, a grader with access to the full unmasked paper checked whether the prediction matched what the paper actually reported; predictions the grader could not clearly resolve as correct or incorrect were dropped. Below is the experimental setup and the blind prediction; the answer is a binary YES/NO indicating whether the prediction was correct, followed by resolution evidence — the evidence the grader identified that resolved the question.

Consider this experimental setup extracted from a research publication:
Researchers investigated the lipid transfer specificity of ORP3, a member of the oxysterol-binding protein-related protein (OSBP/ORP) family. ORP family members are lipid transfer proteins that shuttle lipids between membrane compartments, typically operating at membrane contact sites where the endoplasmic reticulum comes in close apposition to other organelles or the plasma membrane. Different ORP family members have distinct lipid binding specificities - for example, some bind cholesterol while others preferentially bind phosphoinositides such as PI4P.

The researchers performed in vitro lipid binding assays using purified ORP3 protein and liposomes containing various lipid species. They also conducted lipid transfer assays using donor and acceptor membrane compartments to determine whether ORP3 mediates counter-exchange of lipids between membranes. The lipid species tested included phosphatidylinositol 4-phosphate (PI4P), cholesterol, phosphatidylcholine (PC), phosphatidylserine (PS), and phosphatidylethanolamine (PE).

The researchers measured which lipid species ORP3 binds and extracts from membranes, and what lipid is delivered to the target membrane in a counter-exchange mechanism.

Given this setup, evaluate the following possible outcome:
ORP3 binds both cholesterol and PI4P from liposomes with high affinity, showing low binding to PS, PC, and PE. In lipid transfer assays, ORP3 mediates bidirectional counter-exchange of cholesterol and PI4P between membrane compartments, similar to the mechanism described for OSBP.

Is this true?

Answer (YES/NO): NO